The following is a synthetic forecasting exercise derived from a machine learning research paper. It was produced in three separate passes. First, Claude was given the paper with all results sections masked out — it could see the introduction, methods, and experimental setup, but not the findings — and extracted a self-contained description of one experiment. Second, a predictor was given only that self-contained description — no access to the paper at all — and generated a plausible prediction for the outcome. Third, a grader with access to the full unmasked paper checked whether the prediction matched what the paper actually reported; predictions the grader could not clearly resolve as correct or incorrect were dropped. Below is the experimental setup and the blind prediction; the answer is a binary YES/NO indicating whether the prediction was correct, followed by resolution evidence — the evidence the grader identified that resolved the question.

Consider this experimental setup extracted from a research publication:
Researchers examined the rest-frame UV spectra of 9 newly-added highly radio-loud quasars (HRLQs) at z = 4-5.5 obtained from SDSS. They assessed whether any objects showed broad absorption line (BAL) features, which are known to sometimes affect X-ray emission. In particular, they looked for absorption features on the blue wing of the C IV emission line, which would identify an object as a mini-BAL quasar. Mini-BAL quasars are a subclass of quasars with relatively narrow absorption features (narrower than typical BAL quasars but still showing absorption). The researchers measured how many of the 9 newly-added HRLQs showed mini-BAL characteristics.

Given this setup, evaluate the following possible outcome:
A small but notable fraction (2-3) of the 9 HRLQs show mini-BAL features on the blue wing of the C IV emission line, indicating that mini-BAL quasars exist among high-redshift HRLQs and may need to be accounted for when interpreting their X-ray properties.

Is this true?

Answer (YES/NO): NO